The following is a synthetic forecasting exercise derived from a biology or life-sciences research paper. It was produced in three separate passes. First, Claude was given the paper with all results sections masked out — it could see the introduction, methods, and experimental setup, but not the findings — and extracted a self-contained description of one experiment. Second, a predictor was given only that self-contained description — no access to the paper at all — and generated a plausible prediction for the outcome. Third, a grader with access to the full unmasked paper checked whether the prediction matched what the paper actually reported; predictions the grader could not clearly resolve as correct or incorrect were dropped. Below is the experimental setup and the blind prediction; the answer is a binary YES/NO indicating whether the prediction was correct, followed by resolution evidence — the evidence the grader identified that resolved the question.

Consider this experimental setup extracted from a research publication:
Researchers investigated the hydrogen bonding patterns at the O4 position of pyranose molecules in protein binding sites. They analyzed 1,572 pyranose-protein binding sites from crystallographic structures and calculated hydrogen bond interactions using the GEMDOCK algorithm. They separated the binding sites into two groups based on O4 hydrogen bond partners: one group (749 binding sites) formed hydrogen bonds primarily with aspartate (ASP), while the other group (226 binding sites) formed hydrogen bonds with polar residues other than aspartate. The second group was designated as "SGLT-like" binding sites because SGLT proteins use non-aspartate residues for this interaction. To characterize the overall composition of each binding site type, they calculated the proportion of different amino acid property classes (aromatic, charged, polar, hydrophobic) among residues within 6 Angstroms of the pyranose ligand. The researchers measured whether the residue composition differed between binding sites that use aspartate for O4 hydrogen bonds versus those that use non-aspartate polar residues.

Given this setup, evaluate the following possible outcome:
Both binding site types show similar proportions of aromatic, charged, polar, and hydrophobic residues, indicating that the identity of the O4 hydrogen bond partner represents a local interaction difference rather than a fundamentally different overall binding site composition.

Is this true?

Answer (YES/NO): NO